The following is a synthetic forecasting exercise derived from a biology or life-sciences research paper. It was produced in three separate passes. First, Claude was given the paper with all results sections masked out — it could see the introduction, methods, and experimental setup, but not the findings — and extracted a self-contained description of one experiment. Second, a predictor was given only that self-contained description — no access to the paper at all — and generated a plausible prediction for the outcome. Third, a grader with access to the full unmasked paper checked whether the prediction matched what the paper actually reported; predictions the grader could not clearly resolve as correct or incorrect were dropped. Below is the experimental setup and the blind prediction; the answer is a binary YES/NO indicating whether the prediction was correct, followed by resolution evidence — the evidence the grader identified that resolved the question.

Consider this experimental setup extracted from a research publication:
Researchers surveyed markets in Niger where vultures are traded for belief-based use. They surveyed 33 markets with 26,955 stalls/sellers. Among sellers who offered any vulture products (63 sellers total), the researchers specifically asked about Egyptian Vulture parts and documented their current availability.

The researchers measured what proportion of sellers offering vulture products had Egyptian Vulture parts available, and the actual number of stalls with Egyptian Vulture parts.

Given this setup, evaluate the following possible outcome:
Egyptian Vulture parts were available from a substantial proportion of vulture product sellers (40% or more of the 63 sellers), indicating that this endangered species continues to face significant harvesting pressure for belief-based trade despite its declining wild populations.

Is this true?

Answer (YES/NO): NO